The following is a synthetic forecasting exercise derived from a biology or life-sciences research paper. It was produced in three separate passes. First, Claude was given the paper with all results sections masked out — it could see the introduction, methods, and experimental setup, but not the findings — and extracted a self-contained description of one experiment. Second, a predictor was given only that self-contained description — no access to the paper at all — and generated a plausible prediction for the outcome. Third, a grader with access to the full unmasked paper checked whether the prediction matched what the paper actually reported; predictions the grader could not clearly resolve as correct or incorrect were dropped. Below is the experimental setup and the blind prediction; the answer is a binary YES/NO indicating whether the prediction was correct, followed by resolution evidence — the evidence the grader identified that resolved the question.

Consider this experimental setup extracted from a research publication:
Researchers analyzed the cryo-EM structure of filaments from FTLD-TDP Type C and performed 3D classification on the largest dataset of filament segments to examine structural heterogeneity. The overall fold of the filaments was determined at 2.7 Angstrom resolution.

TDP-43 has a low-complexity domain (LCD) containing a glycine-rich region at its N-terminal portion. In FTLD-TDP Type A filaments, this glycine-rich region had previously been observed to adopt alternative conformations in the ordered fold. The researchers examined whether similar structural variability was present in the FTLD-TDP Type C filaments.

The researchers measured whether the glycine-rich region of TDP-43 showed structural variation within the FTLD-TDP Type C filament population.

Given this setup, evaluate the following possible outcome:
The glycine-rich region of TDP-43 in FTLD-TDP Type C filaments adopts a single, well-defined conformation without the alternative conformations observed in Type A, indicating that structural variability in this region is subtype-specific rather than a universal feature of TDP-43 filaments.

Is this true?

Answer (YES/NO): NO